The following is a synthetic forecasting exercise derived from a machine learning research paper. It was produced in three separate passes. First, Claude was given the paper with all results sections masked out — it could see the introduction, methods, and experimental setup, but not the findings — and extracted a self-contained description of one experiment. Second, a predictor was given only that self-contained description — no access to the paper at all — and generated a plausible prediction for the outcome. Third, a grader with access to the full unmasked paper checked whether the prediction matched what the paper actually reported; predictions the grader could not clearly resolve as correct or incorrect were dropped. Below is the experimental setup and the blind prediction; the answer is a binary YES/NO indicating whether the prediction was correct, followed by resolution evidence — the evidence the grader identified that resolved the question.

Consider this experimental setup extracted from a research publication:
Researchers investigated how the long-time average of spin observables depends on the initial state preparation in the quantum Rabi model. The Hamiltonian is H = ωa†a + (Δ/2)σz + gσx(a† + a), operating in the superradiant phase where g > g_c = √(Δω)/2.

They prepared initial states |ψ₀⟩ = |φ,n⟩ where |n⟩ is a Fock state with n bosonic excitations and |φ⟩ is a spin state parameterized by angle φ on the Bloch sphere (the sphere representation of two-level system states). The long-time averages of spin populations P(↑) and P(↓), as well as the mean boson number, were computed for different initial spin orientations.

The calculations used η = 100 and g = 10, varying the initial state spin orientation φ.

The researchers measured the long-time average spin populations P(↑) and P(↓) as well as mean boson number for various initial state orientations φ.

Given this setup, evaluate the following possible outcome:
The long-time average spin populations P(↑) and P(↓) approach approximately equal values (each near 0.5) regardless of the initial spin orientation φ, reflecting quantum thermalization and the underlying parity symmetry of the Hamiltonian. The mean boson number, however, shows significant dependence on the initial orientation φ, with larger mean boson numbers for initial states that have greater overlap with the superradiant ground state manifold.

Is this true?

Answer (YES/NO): NO